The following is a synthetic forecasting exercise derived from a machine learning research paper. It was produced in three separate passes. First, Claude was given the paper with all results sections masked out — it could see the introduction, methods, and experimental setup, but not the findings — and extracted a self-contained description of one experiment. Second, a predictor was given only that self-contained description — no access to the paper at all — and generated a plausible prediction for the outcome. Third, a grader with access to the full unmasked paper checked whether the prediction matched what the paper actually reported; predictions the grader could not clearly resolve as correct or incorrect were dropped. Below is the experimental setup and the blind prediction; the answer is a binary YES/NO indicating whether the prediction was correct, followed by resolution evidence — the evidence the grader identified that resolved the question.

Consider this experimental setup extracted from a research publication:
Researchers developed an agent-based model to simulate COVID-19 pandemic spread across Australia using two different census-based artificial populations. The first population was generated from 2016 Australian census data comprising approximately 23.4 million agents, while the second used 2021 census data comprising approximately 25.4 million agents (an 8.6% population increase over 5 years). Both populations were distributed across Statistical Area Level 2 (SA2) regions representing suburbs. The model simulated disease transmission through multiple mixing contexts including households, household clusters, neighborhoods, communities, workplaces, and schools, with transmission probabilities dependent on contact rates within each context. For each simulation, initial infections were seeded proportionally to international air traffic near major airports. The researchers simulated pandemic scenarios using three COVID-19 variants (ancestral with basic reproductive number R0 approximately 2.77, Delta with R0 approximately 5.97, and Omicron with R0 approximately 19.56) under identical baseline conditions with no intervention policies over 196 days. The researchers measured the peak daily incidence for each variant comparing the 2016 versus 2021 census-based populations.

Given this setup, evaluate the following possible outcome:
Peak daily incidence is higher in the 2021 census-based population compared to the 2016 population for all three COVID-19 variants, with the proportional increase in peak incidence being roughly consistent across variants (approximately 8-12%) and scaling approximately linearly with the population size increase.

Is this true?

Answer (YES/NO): NO